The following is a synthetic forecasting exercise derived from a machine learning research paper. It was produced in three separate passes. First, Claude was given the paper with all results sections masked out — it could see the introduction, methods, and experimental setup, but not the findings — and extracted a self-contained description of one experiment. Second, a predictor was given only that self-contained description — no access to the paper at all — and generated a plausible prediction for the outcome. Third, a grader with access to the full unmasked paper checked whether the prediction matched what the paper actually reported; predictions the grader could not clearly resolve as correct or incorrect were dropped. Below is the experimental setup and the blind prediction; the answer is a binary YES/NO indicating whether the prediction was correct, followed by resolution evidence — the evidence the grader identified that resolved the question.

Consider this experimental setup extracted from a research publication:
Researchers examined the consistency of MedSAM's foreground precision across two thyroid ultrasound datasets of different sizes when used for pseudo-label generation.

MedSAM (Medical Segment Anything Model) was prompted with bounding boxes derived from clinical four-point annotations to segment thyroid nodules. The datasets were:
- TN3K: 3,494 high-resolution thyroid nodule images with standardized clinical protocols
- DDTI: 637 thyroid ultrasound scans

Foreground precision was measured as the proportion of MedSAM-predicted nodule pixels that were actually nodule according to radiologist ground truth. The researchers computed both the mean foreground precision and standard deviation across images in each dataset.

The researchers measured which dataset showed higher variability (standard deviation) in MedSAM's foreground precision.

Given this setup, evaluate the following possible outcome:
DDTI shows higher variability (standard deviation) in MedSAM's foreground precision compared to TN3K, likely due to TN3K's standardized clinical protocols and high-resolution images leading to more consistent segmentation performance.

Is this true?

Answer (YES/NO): NO